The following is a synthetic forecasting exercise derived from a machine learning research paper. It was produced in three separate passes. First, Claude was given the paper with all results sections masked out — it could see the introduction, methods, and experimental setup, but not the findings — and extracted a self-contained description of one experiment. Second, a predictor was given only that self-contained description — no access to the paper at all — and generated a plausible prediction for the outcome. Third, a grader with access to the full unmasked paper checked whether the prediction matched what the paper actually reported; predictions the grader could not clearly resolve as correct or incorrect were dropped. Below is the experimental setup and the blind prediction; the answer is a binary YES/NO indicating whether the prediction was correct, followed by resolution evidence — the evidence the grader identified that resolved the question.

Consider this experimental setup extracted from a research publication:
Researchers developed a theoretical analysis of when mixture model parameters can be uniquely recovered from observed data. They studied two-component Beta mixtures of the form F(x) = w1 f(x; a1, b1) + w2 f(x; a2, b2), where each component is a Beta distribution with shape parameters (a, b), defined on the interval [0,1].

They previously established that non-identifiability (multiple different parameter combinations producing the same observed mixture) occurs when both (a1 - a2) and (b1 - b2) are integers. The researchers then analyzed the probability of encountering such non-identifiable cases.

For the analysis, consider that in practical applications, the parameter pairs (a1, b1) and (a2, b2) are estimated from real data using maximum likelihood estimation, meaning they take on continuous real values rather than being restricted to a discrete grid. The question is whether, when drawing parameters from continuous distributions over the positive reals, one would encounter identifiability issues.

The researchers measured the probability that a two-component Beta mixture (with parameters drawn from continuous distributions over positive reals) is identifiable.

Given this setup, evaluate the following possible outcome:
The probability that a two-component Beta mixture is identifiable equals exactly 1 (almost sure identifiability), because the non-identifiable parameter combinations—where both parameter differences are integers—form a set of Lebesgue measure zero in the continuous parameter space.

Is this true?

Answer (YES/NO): YES